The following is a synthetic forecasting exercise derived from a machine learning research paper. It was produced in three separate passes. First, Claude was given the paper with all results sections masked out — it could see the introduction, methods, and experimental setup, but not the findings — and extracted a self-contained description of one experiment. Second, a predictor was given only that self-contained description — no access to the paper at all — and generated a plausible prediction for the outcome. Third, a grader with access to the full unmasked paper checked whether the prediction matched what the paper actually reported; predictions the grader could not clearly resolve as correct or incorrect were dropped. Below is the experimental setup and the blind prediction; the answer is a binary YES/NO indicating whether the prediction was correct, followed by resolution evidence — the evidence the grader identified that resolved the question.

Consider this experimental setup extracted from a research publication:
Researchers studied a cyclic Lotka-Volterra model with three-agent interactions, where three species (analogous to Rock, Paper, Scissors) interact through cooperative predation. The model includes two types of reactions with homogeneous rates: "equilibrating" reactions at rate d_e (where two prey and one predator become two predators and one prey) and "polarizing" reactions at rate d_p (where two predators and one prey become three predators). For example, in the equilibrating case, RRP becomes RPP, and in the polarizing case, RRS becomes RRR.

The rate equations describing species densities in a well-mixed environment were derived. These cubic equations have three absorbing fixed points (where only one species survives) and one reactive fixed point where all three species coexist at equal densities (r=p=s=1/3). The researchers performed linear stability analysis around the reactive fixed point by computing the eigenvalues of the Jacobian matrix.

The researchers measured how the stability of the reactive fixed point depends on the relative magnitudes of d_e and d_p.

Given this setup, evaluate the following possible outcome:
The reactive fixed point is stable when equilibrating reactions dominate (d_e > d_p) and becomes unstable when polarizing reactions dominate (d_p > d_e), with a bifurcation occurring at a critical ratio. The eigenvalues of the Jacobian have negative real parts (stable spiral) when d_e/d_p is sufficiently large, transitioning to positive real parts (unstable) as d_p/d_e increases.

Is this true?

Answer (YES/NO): YES